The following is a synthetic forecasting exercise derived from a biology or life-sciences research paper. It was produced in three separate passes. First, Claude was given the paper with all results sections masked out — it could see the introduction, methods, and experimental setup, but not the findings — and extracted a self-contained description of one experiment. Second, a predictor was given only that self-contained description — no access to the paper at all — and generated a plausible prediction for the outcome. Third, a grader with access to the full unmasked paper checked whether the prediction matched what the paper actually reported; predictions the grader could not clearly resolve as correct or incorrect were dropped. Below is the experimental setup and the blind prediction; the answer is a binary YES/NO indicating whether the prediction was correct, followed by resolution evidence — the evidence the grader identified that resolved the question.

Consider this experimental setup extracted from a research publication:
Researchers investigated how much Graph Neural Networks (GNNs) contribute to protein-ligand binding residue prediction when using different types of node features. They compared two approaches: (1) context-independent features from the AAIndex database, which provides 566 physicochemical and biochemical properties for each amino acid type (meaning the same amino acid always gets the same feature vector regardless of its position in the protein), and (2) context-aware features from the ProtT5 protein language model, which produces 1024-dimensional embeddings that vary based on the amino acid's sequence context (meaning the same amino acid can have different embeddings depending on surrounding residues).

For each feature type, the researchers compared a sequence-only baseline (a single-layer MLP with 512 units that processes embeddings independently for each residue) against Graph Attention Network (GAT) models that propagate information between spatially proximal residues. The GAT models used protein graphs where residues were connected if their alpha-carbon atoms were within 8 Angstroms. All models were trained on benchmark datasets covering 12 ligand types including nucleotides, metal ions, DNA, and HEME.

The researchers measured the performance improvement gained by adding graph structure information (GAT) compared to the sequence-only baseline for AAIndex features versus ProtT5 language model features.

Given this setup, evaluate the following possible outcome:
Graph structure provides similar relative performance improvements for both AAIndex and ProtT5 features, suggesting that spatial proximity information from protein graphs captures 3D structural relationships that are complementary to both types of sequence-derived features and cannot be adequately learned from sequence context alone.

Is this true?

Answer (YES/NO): NO